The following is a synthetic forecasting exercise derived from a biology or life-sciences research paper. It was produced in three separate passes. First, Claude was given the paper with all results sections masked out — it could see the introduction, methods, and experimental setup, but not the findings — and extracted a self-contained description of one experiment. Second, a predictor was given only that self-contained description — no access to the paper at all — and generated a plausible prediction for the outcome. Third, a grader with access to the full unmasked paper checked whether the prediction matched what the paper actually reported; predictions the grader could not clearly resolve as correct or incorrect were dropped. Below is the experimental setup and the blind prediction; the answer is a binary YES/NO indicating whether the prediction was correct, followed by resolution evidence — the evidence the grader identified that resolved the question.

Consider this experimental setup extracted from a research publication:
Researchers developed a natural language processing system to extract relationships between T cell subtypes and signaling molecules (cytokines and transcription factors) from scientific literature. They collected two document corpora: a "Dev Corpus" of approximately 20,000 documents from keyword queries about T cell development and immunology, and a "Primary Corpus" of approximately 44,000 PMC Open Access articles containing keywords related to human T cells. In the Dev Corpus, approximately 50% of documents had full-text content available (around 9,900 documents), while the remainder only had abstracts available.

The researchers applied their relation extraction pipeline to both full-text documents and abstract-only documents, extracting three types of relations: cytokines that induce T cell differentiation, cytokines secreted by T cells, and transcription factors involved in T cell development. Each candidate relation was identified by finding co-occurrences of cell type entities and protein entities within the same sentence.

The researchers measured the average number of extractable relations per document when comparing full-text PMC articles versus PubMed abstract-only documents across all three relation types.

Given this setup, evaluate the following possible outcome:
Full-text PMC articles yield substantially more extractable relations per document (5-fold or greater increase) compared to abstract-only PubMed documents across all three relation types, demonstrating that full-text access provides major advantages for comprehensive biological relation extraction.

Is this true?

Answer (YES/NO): YES